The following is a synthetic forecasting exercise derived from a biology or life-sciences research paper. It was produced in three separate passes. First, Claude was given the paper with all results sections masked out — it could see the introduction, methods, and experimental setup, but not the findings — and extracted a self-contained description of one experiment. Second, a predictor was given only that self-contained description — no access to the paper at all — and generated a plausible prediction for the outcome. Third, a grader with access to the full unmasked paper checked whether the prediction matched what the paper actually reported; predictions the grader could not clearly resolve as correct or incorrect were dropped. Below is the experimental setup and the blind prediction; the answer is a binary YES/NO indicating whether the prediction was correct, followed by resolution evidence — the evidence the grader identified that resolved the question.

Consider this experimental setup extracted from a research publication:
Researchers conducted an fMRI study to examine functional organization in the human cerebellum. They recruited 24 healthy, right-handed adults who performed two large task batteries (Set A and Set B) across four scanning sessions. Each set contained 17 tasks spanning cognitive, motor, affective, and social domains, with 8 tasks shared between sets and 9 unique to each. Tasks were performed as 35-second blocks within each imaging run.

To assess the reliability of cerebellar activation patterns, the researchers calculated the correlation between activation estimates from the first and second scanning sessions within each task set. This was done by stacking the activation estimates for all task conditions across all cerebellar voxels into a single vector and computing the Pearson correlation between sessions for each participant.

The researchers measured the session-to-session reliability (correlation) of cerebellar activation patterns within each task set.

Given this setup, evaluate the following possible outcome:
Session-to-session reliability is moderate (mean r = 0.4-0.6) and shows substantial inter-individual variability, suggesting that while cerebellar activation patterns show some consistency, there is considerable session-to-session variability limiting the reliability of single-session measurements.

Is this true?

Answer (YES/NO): NO